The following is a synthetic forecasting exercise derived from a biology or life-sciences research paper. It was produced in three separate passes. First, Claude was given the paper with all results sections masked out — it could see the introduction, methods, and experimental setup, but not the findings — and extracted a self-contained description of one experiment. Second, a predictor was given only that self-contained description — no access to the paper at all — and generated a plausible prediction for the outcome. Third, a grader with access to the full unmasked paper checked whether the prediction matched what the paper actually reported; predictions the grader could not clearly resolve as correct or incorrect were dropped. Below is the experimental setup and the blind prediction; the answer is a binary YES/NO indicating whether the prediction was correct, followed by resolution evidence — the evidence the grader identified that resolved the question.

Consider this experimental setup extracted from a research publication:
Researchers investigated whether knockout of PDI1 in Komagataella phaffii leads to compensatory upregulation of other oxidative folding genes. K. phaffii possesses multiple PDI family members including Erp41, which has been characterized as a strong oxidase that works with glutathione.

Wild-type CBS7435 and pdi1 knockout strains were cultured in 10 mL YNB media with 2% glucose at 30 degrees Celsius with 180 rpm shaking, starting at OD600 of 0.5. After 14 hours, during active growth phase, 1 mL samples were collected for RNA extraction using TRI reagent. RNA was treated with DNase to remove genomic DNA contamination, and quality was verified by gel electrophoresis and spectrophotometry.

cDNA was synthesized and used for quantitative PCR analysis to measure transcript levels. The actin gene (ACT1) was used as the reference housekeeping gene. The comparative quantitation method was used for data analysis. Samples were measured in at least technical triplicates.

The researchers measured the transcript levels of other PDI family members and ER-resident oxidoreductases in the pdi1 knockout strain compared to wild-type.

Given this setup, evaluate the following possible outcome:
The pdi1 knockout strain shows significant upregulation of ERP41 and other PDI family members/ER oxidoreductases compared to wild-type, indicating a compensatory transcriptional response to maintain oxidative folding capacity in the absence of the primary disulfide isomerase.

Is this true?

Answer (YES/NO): NO